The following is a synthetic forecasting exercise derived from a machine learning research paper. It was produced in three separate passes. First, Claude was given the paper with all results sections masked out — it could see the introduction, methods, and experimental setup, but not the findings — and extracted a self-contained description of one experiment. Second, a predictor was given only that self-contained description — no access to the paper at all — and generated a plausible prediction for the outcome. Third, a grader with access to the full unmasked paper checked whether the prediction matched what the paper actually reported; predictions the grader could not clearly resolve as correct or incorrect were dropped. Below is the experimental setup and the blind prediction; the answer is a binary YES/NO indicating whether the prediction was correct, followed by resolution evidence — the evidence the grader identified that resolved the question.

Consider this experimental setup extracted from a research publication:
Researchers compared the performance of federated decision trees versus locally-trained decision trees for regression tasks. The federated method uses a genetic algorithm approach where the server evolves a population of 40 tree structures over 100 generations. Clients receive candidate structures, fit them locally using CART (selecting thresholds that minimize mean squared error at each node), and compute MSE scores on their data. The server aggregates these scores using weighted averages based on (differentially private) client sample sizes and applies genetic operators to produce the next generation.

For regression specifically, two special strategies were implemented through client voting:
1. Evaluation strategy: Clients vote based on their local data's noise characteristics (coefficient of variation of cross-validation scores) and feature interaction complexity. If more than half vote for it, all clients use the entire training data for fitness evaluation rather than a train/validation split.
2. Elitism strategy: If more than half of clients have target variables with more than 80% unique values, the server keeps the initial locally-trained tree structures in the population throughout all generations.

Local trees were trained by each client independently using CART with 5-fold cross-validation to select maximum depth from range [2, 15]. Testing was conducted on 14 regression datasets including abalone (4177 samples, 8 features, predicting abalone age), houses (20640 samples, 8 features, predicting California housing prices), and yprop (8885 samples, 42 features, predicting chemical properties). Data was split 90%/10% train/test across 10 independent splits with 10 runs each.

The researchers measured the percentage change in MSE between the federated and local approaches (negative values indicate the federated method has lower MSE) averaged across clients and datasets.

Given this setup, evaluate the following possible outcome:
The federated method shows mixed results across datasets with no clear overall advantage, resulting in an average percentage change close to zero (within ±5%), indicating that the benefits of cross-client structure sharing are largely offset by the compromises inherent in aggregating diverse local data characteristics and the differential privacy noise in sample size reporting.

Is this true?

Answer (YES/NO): NO